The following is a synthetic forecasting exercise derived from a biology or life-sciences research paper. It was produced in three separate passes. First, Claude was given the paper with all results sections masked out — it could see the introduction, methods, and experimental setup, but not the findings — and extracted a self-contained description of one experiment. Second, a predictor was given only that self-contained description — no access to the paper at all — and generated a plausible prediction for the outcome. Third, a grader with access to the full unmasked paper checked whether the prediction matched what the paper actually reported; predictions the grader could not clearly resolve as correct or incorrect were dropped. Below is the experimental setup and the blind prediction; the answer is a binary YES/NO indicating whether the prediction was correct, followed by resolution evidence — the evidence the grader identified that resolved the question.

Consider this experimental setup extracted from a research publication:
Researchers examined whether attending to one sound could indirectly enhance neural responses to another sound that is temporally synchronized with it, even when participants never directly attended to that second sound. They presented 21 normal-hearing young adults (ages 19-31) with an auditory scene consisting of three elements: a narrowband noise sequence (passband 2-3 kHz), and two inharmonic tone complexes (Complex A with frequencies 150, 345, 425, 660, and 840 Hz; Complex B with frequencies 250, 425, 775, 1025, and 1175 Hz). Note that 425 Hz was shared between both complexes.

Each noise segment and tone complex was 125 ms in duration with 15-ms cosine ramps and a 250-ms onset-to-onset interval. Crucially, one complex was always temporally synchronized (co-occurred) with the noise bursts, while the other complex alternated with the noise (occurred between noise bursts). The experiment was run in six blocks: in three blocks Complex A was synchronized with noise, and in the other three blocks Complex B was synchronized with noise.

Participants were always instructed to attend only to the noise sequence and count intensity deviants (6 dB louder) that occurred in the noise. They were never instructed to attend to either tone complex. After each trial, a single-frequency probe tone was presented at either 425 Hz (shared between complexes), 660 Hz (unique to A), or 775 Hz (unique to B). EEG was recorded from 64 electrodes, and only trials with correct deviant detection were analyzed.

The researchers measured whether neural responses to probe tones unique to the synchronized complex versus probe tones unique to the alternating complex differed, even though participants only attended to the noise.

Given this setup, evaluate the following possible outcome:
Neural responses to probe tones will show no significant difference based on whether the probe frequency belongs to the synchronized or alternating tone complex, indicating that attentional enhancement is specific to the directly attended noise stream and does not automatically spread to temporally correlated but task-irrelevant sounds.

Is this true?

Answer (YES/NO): NO